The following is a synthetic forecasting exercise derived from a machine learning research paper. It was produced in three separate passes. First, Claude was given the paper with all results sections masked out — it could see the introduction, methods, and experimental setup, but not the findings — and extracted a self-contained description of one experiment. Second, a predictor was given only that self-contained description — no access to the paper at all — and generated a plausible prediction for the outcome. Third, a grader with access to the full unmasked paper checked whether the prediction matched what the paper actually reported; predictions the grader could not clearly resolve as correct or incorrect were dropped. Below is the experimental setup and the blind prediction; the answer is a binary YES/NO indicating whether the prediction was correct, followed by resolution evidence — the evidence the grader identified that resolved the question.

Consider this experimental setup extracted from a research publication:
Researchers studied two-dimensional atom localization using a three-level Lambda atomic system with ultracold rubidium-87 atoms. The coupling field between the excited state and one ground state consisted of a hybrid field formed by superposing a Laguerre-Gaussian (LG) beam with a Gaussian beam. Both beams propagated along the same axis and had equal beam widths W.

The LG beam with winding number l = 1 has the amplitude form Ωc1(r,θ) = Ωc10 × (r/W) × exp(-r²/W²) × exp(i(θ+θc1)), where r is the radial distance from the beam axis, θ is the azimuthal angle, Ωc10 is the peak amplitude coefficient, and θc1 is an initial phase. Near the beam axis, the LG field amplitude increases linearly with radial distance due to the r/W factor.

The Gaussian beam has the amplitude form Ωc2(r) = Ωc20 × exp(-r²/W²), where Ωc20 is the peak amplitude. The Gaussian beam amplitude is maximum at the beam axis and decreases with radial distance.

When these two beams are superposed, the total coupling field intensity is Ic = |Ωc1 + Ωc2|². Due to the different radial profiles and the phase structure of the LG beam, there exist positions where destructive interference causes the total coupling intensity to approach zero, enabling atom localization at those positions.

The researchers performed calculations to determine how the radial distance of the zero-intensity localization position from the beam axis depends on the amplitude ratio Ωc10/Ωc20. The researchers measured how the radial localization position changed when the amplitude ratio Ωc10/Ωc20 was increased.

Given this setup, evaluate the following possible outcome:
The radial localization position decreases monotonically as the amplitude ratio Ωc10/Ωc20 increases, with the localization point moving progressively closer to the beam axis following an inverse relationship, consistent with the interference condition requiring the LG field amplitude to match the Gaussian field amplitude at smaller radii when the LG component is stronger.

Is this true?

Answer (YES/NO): YES